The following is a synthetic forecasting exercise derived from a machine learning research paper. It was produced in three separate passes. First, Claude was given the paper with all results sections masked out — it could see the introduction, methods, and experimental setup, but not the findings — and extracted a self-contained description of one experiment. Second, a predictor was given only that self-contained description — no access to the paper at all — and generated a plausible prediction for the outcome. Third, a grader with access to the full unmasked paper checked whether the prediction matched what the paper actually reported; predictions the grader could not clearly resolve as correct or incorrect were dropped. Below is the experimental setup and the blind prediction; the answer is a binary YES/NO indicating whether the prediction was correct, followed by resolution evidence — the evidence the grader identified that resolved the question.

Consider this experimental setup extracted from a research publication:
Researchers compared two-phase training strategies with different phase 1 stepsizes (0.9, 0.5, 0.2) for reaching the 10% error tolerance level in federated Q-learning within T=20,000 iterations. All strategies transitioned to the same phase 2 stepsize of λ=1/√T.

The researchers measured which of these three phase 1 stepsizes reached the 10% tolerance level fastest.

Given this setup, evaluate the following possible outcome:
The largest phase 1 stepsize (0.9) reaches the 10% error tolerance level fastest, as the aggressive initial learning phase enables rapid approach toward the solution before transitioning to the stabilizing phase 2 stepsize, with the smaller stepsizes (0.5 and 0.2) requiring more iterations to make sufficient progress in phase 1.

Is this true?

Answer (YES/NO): NO